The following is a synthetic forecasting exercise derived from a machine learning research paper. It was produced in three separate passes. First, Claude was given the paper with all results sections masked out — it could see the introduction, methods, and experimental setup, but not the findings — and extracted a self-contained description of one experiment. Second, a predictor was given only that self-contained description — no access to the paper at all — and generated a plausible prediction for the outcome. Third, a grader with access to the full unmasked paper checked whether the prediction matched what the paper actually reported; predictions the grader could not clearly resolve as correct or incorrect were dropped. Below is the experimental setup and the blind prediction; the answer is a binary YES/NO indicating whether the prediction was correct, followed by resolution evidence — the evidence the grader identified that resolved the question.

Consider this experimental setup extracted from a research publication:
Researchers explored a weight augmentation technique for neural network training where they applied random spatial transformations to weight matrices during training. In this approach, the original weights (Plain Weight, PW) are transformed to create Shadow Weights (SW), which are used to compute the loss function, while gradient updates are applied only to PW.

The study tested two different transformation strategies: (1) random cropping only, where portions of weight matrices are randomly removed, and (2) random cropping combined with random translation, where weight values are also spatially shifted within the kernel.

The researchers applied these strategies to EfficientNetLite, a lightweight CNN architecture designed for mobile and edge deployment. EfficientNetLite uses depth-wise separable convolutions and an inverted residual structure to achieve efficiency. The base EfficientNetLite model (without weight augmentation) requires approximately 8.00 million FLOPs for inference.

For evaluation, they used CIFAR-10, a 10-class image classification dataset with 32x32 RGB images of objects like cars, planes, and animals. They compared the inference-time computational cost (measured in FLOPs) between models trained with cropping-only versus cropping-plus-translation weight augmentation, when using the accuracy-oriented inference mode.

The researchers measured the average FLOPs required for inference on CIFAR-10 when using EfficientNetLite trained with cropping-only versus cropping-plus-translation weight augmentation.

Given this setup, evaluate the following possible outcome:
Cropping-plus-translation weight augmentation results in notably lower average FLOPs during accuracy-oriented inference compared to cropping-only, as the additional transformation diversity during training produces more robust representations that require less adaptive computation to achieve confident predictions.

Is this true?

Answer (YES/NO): YES